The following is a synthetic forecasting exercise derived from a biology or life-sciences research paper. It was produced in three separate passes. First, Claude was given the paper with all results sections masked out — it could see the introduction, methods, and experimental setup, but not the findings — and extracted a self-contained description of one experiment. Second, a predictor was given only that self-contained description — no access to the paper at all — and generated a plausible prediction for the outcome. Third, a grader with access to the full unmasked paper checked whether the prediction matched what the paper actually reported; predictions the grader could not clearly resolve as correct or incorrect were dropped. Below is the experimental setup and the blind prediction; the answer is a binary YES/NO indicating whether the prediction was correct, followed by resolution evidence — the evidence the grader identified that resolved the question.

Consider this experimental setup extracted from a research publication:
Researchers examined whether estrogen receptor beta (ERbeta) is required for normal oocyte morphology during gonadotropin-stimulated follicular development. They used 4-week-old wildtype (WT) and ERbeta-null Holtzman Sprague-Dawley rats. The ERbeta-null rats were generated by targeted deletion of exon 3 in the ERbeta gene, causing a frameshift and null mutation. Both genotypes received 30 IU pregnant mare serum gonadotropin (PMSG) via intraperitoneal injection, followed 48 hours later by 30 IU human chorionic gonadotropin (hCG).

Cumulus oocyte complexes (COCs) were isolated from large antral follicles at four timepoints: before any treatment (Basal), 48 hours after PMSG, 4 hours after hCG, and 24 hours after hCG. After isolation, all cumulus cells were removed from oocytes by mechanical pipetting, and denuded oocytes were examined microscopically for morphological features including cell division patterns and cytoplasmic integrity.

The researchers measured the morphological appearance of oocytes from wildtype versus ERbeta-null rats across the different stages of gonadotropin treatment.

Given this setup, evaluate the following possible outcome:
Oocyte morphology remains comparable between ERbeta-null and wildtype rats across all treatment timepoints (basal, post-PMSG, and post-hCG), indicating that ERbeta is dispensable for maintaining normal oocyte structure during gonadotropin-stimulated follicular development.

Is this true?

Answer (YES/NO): NO